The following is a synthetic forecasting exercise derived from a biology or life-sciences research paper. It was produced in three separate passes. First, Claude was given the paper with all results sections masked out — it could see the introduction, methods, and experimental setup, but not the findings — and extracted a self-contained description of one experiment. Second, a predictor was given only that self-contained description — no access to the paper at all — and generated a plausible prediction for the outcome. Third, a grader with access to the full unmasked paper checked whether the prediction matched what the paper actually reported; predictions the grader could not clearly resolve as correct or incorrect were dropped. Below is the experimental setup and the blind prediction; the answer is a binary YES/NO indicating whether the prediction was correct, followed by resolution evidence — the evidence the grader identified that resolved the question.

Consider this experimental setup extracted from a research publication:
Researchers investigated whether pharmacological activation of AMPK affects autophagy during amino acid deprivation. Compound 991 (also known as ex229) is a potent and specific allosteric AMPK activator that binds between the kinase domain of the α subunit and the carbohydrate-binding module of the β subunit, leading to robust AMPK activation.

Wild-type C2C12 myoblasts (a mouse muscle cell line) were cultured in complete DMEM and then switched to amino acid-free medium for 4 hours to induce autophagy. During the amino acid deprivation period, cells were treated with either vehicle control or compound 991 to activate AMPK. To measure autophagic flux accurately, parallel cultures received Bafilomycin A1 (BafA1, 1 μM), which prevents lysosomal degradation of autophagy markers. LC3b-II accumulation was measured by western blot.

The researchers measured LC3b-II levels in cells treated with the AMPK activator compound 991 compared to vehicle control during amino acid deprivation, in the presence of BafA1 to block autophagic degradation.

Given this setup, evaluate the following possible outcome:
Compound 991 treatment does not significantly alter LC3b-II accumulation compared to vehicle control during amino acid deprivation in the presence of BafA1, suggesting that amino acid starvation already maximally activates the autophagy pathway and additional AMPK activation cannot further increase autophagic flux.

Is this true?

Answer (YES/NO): NO